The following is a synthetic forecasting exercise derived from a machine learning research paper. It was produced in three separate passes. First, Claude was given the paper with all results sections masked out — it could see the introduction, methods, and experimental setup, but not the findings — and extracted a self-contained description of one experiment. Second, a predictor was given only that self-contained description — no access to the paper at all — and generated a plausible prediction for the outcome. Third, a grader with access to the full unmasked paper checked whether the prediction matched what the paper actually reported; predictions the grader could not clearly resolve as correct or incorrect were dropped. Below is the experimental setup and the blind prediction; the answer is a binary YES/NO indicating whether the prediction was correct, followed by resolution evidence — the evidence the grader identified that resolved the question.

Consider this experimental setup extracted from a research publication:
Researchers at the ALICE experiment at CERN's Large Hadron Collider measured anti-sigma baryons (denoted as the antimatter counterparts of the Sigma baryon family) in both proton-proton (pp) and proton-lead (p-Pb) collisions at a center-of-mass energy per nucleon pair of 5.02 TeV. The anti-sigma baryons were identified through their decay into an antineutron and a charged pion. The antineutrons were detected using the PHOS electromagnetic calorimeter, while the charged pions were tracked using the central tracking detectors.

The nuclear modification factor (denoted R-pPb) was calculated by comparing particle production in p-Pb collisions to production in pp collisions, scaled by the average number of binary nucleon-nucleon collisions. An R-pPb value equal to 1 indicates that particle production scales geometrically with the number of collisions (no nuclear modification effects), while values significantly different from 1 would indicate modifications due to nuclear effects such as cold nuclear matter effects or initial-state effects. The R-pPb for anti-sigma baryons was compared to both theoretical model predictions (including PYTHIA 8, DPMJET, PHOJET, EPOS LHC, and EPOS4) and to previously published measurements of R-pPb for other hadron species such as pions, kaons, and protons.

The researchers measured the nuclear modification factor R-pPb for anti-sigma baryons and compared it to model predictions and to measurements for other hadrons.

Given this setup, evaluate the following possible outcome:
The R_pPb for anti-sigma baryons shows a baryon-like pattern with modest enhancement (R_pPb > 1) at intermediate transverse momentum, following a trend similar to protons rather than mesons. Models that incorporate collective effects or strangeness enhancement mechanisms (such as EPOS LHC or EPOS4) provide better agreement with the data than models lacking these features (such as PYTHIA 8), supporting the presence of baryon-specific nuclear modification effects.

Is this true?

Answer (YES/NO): NO